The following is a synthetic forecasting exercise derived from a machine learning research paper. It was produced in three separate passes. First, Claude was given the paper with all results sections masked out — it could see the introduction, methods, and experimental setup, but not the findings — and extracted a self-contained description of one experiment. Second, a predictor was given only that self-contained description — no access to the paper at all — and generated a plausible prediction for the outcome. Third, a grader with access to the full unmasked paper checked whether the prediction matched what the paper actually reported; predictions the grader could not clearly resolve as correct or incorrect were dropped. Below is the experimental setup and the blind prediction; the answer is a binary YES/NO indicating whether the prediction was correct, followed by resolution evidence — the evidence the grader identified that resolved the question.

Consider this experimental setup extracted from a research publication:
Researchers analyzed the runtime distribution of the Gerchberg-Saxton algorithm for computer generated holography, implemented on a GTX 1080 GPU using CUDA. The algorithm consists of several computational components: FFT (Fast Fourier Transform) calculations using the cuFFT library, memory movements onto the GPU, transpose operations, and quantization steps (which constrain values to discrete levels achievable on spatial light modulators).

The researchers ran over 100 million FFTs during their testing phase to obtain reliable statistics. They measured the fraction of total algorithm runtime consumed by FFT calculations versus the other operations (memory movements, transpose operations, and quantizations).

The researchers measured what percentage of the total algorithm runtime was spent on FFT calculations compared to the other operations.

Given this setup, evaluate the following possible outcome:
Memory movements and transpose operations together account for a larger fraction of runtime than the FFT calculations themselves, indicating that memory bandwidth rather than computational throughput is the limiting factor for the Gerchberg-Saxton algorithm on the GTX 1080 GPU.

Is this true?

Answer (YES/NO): NO